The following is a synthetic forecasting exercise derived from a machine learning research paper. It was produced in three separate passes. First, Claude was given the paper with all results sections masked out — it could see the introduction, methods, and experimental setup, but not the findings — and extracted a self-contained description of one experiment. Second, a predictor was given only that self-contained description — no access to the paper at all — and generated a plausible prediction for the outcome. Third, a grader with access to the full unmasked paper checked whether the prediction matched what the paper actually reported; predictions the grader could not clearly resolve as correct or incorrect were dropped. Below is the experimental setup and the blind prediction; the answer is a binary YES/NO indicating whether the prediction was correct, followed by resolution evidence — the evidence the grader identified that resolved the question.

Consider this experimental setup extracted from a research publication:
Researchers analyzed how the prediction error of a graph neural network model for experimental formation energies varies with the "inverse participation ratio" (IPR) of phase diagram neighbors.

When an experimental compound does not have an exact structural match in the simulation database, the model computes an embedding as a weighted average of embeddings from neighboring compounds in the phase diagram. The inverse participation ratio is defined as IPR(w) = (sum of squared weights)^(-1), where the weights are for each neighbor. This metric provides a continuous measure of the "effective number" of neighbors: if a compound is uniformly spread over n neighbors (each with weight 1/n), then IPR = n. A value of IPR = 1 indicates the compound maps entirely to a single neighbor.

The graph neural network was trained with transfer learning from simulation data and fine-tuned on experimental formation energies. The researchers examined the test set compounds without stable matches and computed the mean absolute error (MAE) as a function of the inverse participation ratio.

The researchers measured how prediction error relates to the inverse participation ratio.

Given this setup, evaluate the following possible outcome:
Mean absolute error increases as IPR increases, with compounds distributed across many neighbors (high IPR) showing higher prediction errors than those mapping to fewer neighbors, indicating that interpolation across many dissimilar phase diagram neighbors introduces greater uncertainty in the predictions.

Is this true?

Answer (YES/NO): NO